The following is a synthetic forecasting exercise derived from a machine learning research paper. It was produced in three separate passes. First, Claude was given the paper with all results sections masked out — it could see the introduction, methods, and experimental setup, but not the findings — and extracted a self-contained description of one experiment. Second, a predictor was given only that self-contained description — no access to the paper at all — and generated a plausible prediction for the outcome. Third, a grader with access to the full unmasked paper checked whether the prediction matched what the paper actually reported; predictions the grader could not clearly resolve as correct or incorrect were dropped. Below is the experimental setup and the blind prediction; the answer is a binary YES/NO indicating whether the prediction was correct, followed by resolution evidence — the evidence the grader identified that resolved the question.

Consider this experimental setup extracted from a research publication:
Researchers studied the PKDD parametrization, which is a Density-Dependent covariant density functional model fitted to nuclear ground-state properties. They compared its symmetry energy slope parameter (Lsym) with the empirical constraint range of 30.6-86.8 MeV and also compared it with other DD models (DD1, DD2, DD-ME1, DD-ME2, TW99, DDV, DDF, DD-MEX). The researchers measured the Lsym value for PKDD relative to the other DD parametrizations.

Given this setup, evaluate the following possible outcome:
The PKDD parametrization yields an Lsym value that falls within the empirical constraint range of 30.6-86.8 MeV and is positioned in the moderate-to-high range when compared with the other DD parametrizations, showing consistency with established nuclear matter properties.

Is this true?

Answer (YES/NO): NO